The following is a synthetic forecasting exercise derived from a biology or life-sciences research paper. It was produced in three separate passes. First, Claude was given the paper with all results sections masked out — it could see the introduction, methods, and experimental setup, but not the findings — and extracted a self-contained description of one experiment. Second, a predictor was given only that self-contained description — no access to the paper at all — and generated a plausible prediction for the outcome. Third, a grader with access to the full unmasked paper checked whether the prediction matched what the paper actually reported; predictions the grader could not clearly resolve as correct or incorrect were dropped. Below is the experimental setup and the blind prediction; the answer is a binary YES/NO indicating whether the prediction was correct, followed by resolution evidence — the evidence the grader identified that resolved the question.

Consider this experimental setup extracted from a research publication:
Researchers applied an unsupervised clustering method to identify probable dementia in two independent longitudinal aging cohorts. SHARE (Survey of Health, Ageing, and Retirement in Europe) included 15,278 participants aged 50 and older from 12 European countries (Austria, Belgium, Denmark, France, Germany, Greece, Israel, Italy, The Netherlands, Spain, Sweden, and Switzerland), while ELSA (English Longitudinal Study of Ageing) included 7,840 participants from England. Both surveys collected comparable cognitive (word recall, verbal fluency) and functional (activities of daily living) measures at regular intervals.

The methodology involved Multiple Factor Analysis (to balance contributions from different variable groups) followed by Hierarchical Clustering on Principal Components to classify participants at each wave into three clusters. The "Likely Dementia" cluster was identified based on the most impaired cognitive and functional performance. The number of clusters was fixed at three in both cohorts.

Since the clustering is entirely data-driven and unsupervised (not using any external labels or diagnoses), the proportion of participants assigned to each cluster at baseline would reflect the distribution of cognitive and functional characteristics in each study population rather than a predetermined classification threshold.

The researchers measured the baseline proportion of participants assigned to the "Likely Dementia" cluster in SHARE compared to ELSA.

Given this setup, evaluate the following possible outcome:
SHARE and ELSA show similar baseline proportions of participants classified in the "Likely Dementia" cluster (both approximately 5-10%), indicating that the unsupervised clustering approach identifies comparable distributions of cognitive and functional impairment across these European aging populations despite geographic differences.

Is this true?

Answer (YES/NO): NO